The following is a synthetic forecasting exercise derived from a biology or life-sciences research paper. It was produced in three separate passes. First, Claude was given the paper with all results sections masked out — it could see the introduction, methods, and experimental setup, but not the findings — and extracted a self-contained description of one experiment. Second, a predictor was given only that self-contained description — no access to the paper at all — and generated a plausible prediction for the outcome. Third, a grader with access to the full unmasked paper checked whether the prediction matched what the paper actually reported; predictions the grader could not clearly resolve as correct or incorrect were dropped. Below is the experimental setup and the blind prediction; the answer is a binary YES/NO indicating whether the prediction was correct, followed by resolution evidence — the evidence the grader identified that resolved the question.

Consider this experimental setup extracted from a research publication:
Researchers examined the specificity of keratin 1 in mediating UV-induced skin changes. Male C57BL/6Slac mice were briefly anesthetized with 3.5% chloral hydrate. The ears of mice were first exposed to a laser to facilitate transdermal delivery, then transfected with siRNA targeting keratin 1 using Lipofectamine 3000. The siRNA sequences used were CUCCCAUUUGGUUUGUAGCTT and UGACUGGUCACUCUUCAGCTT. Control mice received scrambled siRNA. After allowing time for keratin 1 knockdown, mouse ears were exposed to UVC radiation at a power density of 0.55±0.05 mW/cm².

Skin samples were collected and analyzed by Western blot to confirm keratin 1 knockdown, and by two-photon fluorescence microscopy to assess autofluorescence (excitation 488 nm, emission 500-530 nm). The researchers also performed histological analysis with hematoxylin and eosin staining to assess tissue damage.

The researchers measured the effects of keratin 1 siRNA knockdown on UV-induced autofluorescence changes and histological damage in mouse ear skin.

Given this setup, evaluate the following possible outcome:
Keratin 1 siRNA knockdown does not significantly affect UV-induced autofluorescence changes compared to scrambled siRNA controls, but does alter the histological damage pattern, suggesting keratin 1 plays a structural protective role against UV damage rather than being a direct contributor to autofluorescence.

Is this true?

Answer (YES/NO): NO